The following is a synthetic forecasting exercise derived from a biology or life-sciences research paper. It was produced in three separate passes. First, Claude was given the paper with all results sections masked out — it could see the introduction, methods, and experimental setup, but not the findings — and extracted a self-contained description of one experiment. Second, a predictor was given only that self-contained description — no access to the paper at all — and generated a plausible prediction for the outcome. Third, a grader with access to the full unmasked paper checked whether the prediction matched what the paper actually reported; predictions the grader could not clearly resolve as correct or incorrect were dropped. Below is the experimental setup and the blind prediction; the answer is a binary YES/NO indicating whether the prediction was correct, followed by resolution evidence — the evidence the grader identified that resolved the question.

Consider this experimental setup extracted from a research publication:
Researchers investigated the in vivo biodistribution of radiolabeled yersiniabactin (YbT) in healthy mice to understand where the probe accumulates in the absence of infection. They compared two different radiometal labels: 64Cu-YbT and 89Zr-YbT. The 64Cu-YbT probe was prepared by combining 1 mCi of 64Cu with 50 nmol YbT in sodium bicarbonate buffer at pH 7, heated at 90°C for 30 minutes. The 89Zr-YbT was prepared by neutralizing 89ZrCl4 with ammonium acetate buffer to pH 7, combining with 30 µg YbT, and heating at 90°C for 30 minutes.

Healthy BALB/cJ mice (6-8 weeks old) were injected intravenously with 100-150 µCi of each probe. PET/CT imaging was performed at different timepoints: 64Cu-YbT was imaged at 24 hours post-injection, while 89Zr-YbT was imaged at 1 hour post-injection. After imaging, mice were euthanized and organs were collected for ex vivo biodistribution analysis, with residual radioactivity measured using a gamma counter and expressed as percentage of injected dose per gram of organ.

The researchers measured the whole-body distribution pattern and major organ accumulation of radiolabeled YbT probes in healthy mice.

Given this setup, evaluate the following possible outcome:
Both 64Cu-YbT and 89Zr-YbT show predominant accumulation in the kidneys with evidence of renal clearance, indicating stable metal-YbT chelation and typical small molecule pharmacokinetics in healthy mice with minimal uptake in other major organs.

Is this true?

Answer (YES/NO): NO